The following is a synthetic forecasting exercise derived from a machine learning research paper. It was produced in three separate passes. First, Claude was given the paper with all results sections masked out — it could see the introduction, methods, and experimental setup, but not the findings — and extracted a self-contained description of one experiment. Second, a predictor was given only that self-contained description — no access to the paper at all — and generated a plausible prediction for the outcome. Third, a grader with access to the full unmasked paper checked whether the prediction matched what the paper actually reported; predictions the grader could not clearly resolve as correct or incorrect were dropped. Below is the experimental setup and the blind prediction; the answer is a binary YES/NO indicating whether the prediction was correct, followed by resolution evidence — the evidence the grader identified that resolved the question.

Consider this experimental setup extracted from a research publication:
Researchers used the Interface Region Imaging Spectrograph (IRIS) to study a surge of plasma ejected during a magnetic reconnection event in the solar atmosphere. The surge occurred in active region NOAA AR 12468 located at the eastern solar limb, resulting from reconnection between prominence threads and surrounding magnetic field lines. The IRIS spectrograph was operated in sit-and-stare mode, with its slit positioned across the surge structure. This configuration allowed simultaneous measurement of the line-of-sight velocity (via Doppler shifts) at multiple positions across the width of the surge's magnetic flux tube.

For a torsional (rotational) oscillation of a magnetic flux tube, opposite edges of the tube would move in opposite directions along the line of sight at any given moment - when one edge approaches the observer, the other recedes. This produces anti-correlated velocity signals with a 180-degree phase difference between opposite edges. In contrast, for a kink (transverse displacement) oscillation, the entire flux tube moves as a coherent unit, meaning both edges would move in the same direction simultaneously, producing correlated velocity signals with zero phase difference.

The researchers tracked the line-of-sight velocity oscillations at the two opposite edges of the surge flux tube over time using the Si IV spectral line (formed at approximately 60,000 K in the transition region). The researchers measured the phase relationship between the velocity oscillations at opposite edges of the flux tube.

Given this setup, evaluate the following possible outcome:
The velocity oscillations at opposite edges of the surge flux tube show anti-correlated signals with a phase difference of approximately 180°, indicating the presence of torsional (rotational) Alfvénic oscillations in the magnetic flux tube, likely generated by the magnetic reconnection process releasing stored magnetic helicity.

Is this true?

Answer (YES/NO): YES